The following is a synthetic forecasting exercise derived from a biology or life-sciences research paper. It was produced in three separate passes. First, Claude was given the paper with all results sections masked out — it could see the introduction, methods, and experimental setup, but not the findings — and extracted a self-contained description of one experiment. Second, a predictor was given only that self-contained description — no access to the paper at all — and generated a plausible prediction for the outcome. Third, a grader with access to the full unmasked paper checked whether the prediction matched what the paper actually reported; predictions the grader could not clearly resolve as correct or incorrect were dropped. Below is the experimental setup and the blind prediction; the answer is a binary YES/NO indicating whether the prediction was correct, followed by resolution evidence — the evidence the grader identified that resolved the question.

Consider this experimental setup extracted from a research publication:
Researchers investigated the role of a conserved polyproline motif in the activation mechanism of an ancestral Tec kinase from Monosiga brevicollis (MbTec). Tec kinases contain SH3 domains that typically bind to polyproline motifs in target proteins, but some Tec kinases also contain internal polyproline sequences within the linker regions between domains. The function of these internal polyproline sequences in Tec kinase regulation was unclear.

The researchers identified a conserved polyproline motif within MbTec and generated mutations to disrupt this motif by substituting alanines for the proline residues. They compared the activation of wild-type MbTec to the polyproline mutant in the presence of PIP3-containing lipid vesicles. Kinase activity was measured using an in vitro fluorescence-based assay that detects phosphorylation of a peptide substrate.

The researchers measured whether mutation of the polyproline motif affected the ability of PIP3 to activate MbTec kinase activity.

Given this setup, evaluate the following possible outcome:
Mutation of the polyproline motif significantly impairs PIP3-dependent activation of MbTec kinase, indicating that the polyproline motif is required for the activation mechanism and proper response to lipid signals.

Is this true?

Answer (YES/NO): YES